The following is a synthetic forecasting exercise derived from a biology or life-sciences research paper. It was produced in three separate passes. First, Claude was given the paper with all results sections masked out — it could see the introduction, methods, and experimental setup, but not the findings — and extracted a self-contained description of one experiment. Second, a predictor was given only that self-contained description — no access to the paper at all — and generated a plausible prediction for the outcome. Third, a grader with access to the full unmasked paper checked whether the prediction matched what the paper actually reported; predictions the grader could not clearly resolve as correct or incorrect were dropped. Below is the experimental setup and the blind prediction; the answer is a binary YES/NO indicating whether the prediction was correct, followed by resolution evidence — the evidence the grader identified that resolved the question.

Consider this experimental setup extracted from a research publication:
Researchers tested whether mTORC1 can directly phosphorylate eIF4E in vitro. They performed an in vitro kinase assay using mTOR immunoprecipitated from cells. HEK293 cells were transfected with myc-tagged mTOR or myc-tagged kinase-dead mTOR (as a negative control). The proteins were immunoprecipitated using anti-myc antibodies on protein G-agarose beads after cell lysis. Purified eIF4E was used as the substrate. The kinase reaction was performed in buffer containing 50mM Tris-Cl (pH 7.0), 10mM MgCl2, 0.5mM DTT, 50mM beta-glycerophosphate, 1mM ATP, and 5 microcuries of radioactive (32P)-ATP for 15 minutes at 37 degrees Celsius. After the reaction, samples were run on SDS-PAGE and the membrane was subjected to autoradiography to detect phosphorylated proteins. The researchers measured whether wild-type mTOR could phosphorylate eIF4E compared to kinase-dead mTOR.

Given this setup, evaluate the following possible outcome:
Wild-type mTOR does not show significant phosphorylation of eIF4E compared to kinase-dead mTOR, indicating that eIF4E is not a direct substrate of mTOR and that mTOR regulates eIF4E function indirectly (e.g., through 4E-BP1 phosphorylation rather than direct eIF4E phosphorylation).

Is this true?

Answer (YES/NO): NO